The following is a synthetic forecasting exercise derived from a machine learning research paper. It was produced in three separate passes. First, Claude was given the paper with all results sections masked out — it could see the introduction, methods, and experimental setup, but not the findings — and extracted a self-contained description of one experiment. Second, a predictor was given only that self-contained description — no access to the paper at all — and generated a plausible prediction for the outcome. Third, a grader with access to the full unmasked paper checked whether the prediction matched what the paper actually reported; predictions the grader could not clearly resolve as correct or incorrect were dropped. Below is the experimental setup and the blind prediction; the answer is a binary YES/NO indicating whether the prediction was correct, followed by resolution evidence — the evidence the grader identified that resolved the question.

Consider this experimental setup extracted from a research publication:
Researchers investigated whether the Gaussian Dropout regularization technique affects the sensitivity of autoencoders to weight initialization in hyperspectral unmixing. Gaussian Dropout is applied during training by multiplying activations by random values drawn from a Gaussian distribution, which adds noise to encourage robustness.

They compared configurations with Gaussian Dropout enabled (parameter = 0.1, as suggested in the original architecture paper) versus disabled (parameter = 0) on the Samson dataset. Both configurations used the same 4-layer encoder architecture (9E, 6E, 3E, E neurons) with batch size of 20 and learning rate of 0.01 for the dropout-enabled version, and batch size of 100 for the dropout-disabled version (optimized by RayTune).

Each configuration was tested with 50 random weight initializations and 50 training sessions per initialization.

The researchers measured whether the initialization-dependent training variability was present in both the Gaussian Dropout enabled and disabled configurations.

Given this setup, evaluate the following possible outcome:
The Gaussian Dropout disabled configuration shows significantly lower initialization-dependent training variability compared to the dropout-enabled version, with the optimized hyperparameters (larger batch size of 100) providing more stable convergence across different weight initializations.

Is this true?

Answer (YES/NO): NO